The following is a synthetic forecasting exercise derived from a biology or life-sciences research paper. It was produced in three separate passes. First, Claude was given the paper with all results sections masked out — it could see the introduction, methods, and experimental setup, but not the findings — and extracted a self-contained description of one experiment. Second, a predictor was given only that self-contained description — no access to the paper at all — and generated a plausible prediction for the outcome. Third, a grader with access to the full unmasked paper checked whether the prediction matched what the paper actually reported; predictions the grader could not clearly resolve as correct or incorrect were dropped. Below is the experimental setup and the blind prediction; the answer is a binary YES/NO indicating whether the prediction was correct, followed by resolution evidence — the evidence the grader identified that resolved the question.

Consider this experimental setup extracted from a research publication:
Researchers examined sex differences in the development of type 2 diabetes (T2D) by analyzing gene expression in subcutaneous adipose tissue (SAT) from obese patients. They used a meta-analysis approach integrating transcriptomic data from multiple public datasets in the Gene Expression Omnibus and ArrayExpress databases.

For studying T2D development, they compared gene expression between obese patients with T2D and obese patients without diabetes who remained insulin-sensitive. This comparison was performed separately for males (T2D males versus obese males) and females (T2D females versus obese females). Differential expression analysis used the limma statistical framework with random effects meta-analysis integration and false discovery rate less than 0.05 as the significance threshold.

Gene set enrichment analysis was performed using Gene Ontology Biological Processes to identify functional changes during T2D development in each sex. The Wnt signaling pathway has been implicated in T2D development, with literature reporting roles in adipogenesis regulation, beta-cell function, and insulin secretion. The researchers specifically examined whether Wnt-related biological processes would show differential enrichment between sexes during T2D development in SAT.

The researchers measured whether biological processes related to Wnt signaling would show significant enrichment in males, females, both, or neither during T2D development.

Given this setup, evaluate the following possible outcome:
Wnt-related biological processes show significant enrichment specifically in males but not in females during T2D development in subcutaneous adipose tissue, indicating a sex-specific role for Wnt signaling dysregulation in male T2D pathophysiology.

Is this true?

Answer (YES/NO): NO